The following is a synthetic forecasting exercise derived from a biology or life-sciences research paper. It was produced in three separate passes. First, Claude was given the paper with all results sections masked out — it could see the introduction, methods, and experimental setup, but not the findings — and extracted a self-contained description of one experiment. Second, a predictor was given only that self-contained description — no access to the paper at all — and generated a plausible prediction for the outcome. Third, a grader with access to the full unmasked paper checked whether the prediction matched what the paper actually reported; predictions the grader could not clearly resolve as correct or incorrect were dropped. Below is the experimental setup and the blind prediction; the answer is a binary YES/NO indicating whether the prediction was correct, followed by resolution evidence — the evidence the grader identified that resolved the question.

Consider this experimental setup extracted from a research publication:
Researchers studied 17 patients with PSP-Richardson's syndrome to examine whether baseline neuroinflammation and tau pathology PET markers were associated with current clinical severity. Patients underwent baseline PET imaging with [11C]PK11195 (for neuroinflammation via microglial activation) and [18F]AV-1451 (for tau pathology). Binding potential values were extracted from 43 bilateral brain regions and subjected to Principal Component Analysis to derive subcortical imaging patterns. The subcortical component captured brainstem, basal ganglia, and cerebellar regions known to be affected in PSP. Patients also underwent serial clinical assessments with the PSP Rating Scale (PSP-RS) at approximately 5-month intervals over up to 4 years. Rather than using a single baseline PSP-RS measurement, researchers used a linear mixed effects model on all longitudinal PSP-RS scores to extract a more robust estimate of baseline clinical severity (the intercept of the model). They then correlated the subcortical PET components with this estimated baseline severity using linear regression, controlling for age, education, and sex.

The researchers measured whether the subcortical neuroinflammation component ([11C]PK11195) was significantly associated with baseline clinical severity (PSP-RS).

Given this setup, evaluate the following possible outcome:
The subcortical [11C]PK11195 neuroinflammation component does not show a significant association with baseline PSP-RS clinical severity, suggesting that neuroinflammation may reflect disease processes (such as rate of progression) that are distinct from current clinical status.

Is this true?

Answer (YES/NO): NO